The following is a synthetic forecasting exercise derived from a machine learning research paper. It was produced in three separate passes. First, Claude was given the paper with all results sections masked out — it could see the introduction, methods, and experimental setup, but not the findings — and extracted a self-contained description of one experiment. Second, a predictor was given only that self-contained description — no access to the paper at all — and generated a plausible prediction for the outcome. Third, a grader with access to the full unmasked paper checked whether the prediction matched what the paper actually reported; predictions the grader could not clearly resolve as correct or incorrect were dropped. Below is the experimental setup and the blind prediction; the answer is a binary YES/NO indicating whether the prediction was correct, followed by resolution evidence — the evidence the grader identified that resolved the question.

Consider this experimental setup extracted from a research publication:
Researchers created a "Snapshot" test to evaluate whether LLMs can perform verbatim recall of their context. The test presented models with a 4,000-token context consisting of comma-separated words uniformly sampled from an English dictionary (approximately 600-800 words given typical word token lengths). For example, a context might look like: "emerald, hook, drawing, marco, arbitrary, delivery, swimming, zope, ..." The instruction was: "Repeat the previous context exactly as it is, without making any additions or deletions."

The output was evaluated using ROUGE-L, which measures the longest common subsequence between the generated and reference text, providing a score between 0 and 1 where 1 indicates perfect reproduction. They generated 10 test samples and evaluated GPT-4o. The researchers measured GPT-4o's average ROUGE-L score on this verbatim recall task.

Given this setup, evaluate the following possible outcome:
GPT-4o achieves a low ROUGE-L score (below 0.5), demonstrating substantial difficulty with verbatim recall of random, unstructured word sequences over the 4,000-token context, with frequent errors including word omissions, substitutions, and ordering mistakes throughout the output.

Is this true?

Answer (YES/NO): NO